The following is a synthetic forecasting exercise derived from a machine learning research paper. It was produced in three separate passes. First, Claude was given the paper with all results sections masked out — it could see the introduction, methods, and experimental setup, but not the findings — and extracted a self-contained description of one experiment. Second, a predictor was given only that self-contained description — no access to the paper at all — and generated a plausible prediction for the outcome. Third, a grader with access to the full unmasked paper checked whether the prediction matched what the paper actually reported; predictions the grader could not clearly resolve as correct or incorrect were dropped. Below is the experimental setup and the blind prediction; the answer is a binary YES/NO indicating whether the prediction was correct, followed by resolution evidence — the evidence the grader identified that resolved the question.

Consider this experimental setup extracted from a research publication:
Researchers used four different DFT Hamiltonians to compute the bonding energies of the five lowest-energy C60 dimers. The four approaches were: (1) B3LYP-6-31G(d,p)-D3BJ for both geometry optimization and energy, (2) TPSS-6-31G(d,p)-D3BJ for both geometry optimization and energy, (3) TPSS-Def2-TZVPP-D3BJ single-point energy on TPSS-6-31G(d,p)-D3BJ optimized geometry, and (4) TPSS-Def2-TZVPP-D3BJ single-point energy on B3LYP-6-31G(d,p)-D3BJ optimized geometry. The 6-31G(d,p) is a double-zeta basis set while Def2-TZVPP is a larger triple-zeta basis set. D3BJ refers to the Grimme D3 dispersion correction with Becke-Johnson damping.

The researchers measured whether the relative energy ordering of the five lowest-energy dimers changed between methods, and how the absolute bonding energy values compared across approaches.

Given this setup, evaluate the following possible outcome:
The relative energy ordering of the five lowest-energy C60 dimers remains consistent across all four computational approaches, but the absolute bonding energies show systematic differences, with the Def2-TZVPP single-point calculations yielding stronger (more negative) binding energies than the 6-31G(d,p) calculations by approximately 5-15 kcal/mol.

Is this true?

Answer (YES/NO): NO